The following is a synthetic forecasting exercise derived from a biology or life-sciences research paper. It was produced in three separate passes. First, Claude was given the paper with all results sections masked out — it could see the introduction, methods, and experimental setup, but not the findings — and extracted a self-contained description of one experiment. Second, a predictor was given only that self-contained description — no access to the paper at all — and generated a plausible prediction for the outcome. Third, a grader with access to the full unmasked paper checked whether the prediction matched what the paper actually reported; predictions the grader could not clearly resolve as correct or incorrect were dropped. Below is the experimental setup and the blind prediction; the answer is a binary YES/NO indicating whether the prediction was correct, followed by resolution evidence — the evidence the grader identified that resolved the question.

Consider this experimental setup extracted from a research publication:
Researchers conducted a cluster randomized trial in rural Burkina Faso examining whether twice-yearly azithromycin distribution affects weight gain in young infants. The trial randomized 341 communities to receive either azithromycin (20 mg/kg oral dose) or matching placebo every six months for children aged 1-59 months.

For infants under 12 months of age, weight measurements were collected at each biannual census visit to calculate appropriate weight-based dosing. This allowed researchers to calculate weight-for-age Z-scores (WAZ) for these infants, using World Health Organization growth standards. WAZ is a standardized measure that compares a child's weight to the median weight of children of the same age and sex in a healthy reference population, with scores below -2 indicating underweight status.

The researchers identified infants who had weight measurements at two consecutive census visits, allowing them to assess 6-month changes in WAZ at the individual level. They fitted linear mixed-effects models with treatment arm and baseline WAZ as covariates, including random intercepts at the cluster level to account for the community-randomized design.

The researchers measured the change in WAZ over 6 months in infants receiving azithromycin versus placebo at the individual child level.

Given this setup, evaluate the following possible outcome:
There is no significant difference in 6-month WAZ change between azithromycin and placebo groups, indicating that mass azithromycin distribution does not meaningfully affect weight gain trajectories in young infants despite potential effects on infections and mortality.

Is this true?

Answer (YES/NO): YES